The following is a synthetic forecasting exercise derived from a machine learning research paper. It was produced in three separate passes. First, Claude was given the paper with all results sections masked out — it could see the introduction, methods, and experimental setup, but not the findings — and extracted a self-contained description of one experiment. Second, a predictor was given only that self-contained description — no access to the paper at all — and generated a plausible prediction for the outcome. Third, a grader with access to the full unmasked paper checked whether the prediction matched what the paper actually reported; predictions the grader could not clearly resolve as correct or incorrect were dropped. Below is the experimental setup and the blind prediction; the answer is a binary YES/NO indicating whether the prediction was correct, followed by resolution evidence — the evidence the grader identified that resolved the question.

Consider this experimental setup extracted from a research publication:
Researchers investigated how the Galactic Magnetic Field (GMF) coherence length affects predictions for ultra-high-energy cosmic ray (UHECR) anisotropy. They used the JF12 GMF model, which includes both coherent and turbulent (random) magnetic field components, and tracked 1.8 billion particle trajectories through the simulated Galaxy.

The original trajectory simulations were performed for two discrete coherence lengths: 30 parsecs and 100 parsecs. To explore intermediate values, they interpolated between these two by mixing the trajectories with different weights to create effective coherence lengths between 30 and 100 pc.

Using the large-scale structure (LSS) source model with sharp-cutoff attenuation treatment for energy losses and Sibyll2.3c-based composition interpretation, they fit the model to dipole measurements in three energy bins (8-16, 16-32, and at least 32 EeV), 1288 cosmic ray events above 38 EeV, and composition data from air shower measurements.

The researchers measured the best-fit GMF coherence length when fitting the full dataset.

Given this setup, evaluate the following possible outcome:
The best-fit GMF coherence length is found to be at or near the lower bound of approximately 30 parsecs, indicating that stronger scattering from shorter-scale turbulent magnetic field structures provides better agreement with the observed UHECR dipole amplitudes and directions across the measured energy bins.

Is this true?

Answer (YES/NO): NO